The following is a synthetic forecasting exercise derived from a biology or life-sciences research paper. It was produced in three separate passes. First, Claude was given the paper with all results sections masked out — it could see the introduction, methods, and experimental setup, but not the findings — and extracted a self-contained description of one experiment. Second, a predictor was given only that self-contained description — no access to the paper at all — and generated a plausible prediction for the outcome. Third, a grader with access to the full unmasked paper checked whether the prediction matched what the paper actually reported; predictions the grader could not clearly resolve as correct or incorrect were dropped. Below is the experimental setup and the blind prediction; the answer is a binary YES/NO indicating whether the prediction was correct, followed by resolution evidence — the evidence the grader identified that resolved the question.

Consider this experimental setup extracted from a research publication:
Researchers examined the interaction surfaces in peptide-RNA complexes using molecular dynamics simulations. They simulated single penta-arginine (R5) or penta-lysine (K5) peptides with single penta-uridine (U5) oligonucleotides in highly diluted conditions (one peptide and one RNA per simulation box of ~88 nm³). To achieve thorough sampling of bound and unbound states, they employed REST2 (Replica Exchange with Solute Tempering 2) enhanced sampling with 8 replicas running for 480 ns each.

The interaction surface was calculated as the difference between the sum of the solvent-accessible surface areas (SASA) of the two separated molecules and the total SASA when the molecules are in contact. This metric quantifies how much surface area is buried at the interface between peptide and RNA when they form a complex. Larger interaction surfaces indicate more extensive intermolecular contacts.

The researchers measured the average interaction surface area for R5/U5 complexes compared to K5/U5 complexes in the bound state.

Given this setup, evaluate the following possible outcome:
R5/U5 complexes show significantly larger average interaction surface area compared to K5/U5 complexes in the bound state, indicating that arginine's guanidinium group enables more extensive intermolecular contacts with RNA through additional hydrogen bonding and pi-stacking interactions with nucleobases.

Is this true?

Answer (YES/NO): YES